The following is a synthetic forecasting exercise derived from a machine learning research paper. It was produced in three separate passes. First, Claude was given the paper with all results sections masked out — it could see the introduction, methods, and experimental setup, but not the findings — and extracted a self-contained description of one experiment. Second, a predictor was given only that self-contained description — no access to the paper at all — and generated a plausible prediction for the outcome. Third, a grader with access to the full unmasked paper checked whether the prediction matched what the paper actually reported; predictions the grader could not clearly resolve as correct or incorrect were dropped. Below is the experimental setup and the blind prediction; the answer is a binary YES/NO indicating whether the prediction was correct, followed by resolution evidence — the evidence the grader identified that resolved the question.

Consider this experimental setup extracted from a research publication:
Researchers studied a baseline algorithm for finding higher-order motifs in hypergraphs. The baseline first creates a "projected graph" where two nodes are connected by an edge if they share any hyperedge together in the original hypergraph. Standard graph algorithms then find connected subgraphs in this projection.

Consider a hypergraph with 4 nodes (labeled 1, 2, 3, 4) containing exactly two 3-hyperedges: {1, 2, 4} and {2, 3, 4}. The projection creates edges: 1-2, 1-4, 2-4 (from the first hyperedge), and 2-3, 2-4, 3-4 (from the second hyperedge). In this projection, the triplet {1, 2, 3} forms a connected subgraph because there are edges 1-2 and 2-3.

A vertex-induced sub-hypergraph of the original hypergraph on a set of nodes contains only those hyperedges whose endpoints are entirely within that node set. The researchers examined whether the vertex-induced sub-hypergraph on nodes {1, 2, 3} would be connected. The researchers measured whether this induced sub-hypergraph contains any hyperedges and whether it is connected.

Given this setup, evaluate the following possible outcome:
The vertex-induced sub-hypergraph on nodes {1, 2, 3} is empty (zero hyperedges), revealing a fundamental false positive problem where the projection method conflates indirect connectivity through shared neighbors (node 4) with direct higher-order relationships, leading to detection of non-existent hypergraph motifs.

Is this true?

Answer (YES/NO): YES